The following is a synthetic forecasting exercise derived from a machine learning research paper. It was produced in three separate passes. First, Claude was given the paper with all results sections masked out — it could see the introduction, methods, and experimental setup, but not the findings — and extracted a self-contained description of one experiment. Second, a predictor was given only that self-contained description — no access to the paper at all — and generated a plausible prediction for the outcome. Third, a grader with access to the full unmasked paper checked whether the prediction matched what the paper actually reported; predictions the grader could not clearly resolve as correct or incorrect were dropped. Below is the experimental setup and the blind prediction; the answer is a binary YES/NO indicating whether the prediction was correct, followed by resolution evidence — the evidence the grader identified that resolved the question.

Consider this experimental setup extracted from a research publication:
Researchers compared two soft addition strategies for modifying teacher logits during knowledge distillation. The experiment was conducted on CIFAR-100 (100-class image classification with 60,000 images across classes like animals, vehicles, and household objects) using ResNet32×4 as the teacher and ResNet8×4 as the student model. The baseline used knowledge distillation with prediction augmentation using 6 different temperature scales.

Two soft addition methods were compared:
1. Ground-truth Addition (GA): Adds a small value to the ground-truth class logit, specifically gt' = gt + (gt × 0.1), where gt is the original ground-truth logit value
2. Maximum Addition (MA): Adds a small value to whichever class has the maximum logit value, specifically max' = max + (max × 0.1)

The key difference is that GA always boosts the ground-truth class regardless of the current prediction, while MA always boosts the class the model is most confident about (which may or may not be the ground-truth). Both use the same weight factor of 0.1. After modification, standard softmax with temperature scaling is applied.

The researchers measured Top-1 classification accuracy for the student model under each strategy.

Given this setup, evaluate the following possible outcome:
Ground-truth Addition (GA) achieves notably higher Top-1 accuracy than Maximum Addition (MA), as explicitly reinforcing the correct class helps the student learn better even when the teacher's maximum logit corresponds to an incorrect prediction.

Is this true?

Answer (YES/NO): NO